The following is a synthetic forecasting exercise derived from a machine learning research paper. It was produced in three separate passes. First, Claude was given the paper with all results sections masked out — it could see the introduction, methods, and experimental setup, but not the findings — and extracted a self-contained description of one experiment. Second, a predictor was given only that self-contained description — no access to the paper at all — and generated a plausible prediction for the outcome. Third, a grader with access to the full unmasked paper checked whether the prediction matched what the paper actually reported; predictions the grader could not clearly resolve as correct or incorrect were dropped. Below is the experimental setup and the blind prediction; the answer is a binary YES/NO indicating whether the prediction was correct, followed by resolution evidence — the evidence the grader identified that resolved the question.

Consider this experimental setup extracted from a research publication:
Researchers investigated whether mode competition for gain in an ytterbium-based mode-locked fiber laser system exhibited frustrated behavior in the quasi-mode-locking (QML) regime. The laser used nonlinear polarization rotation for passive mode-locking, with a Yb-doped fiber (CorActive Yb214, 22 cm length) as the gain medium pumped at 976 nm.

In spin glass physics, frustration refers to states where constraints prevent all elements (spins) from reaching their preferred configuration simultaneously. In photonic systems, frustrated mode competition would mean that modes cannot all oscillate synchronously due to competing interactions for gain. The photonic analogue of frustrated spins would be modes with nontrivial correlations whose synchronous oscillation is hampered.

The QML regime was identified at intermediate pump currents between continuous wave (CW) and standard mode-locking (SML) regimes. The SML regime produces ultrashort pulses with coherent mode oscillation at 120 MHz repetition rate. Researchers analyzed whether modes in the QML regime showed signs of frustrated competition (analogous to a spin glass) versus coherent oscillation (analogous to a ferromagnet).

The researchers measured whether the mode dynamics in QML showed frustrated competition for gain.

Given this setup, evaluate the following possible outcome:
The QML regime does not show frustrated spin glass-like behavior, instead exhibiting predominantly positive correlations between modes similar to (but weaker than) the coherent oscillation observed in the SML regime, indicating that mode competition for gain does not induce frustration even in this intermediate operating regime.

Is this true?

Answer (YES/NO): NO